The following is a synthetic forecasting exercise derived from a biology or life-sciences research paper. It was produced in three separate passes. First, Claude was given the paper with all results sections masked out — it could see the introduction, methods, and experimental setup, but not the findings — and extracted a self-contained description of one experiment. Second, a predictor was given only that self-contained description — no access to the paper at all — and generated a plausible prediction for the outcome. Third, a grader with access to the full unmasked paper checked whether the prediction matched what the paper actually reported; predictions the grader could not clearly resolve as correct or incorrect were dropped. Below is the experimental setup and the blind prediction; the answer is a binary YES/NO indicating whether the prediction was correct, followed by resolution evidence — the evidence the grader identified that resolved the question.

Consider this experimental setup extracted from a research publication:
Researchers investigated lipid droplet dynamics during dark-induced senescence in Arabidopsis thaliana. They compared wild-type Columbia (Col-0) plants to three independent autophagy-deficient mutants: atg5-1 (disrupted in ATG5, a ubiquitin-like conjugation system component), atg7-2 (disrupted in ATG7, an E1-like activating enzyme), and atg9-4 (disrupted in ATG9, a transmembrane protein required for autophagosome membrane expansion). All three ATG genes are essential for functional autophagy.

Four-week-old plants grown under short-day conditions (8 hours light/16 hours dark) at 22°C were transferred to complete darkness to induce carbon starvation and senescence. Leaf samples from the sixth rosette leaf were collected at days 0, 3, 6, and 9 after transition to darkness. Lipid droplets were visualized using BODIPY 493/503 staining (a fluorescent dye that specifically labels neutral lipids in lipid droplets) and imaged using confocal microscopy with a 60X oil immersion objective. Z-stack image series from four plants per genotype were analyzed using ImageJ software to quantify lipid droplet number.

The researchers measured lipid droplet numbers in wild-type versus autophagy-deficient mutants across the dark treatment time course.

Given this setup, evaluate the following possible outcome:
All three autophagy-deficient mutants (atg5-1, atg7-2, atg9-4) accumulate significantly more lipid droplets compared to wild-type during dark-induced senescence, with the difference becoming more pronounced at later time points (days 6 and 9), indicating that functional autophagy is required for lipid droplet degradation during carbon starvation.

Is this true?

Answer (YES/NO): NO